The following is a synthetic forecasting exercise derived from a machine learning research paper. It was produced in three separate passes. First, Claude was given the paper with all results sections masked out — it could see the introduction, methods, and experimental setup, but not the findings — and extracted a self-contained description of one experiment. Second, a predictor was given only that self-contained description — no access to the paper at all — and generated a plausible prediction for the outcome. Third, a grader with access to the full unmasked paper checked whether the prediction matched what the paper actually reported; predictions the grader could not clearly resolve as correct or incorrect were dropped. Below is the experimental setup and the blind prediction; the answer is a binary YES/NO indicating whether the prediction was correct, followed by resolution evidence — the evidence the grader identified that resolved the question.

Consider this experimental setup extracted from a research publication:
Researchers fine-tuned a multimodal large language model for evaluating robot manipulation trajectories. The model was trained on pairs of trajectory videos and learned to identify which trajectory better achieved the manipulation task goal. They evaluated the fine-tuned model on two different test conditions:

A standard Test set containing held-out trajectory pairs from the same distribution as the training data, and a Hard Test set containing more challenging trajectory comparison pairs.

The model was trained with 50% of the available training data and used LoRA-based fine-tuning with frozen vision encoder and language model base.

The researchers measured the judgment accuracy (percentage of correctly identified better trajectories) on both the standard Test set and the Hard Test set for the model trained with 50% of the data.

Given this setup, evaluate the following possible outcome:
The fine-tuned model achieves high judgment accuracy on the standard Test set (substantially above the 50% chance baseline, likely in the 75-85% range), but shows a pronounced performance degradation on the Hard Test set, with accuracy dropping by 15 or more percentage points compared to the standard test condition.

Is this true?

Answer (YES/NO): NO